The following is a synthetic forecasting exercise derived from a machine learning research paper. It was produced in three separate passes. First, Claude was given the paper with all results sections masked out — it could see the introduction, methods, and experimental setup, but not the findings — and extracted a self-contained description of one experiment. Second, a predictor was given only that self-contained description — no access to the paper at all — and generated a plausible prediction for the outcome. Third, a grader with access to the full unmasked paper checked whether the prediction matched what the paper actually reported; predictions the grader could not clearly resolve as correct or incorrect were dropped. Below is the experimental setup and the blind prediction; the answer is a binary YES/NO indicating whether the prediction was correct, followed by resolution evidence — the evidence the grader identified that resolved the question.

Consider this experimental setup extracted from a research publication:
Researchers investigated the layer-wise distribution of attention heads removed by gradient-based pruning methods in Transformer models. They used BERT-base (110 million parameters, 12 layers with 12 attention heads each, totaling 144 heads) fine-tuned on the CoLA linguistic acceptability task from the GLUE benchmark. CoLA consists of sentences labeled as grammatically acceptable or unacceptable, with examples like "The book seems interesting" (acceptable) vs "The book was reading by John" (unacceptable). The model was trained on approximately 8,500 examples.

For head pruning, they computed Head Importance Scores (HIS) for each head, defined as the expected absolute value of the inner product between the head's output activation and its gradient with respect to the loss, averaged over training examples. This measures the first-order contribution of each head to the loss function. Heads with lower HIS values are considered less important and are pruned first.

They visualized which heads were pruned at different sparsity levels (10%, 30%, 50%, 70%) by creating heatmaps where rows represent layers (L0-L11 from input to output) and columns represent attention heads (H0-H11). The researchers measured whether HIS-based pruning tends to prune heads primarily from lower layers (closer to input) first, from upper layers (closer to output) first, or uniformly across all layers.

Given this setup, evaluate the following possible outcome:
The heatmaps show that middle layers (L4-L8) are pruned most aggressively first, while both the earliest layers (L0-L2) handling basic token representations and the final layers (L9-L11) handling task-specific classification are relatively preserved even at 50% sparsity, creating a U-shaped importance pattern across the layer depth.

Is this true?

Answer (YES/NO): NO